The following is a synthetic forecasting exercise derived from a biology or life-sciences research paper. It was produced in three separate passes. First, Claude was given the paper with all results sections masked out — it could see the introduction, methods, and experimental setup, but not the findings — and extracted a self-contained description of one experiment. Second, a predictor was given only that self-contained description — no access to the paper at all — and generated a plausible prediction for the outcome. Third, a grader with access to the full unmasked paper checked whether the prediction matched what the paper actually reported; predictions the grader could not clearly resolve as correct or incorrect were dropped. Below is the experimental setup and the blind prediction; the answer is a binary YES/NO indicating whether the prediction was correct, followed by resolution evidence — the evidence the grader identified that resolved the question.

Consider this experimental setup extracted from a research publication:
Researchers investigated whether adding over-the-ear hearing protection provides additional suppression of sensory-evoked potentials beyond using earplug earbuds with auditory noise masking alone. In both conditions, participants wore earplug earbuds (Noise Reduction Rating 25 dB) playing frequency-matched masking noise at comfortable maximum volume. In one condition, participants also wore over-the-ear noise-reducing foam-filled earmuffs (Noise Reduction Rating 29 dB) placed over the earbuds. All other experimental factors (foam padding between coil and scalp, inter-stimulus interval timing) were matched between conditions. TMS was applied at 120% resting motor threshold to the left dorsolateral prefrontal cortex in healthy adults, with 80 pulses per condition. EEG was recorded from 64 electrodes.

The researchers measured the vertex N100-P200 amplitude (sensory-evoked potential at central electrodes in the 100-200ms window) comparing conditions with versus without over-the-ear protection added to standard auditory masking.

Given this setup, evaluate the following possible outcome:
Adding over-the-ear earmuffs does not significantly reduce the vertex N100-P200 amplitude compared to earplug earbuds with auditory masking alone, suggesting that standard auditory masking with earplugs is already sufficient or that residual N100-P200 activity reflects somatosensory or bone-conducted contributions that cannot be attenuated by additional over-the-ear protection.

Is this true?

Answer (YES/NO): YES